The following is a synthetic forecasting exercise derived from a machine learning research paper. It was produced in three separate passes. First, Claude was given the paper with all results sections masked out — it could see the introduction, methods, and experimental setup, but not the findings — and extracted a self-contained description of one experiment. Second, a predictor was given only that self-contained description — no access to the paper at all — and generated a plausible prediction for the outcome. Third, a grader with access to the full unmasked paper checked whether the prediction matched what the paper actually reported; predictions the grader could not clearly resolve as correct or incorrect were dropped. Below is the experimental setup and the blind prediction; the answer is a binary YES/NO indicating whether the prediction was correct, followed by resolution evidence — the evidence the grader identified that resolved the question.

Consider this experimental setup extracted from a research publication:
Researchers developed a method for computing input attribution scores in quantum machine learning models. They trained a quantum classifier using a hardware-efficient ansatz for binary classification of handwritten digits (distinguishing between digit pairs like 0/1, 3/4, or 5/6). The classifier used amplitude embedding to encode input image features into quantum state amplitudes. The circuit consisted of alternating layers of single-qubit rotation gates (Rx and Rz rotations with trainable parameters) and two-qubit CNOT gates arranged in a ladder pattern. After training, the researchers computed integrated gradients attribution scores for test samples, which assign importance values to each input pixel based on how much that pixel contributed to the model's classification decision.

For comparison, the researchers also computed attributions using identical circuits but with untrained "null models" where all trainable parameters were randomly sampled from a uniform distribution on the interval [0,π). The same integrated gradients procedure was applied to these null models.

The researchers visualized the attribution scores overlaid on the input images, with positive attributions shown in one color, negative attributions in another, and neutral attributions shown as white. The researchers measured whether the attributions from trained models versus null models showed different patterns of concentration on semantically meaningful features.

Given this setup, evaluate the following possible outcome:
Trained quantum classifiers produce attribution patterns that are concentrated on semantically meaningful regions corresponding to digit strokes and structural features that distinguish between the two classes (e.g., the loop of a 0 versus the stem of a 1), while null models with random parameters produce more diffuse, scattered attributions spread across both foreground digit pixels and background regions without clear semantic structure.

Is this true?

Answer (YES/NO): YES